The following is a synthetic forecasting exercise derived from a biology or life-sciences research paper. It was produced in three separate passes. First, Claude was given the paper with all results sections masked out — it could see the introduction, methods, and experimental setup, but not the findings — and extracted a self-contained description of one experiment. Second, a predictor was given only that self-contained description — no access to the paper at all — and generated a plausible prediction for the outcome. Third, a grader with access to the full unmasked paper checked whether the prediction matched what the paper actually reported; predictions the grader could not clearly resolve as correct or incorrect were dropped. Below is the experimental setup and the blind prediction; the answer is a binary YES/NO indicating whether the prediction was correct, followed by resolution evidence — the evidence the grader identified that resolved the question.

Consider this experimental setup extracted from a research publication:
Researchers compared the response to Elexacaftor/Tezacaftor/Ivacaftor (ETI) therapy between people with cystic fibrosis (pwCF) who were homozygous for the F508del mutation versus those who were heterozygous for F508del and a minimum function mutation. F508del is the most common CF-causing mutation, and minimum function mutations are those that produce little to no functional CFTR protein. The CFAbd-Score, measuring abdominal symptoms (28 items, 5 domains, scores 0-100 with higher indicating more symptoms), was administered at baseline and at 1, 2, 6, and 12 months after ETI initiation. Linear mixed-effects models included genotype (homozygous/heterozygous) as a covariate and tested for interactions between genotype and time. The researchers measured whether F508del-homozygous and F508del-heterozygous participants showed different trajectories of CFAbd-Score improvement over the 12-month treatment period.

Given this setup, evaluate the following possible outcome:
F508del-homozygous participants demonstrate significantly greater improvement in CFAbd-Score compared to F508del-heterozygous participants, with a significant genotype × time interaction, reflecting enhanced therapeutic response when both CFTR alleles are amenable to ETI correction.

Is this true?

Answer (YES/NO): NO